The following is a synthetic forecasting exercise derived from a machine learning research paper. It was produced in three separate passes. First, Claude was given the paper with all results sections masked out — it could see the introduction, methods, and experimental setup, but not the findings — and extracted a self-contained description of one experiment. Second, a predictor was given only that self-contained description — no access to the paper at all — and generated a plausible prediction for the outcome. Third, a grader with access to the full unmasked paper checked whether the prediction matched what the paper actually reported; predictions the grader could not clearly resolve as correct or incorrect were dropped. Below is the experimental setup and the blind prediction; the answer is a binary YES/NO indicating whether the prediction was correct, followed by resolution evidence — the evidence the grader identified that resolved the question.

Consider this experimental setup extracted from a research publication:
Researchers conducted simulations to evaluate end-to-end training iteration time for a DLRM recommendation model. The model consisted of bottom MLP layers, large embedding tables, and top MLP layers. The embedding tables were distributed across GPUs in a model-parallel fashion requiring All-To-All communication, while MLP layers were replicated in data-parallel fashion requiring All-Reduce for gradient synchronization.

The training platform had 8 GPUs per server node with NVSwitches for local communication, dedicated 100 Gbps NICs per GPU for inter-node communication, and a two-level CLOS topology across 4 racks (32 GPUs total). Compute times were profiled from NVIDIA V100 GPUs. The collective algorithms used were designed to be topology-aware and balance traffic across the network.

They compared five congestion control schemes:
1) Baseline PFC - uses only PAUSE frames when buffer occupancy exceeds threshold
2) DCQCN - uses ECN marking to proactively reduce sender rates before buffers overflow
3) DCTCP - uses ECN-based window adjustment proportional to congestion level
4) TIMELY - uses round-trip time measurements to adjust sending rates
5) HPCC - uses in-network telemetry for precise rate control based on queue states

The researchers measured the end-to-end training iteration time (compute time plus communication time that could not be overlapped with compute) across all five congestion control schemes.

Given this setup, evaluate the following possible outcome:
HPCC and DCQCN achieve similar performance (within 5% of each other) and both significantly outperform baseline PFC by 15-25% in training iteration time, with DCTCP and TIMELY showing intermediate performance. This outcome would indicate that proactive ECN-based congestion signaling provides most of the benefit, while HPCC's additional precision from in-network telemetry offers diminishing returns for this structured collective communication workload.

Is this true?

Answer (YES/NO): NO